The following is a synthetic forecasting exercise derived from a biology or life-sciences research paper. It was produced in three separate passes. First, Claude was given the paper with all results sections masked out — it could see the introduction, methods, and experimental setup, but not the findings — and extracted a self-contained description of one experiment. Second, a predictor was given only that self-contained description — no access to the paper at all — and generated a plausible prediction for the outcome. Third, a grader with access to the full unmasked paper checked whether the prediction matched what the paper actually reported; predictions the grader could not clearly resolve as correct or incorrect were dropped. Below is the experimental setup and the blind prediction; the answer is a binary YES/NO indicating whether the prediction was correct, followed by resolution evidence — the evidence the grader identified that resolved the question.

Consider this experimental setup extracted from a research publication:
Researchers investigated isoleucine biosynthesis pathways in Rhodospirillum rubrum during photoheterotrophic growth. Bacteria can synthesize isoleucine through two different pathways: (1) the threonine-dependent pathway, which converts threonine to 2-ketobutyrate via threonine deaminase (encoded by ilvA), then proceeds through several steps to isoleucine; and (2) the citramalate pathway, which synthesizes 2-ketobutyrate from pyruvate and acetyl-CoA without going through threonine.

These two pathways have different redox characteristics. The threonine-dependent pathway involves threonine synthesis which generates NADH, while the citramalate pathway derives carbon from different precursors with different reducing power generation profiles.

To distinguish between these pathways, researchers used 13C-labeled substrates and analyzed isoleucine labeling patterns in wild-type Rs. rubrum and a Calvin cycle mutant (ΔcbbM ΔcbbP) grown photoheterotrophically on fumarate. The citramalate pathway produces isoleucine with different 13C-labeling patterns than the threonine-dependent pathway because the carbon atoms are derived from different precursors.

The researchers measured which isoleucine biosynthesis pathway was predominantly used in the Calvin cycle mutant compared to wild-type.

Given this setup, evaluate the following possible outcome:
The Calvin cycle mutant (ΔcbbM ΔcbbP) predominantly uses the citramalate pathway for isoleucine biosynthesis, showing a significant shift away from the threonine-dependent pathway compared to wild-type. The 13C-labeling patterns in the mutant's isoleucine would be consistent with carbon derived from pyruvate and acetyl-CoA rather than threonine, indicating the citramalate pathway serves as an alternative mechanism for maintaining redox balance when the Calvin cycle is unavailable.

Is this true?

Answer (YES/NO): NO